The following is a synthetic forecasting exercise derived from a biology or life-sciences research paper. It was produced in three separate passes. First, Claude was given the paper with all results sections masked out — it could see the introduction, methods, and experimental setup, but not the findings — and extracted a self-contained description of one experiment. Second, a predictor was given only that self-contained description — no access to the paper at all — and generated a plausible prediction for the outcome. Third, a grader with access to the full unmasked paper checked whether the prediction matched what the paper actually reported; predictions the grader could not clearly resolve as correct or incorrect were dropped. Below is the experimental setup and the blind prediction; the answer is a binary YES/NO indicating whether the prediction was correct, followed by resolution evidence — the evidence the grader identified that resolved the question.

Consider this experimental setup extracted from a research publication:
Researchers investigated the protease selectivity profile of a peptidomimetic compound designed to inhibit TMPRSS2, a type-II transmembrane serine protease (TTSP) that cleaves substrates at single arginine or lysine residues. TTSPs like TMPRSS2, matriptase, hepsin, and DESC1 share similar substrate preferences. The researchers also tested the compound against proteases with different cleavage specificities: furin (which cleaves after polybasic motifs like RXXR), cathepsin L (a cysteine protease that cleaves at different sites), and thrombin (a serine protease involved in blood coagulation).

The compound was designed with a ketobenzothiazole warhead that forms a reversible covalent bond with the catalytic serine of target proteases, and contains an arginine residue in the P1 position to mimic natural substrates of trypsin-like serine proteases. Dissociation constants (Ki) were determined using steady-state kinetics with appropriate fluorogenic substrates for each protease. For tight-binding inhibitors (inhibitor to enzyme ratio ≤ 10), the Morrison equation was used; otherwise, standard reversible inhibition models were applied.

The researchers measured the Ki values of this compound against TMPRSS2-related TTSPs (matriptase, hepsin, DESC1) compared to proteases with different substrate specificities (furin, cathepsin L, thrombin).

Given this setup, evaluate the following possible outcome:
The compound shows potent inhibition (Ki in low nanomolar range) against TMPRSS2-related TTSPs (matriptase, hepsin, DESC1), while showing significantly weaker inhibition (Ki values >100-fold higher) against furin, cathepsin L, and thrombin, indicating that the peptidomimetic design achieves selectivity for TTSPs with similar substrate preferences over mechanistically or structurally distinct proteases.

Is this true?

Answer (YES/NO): YES